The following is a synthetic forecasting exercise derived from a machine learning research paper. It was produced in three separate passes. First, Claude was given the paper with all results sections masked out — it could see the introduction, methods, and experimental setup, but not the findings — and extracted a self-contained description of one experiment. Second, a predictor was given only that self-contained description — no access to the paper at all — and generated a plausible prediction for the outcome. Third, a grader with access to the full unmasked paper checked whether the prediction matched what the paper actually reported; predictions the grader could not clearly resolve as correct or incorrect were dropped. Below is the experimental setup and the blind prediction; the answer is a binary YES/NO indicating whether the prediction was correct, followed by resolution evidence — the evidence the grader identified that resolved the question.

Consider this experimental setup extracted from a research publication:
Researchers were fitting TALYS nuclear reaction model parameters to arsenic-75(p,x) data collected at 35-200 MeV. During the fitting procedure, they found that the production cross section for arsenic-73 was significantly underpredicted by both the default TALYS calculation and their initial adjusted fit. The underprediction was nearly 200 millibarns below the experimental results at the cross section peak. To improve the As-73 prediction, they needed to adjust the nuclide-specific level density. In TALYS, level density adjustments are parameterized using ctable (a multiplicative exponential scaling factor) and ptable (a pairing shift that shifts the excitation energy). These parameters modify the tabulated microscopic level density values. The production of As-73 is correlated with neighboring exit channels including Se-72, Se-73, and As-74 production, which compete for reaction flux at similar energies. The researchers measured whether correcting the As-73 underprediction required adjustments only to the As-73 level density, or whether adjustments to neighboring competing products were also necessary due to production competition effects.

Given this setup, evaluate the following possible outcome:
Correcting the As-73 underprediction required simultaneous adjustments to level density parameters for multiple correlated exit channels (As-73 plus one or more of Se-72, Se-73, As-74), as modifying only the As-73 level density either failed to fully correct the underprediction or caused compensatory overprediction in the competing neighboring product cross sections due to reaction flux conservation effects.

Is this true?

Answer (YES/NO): YES